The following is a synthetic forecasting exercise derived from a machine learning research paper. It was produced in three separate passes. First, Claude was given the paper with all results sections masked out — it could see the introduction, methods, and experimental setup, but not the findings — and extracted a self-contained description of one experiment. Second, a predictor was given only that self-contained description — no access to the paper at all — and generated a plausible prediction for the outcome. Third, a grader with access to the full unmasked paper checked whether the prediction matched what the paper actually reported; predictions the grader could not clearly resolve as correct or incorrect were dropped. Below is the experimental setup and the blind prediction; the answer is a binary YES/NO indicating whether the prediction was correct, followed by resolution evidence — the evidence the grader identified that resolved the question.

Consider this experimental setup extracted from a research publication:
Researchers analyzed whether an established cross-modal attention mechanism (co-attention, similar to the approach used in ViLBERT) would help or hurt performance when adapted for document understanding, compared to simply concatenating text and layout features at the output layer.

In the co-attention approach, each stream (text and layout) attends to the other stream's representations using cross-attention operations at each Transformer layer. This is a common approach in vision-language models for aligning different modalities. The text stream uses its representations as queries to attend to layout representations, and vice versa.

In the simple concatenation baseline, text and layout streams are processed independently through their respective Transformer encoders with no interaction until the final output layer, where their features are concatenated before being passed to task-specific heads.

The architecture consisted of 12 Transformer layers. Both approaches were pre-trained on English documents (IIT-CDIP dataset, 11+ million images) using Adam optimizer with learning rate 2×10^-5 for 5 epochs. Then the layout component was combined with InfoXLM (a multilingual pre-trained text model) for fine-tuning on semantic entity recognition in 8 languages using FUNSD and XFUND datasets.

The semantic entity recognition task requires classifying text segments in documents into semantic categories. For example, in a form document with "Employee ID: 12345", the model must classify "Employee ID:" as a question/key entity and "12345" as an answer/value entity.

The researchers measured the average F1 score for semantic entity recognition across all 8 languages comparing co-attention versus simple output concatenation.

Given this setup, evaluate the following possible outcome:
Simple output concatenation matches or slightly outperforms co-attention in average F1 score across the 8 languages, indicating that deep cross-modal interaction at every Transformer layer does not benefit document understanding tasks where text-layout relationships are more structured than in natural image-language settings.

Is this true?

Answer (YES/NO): NO